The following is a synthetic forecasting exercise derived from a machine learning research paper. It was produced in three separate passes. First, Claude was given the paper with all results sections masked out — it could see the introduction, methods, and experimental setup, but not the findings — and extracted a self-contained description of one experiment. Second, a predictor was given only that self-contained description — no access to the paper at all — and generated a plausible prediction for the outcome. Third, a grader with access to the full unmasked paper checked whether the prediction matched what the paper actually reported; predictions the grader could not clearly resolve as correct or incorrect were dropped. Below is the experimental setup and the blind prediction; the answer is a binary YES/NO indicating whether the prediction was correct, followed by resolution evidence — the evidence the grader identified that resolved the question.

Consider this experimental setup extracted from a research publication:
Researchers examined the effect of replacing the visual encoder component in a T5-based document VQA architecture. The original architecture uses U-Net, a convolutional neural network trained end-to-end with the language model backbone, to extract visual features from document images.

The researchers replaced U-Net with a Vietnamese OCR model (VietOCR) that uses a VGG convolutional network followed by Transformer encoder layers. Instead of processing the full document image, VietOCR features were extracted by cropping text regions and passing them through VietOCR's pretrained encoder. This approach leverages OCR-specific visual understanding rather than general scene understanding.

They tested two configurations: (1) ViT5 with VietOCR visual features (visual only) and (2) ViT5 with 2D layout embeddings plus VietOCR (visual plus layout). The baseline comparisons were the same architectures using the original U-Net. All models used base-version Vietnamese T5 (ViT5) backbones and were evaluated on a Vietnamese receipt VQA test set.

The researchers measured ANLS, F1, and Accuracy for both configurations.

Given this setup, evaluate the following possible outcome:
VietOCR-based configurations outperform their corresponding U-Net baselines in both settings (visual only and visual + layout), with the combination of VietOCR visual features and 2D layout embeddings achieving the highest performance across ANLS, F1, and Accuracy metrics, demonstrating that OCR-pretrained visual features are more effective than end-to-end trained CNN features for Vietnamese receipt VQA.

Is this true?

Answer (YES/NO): NO